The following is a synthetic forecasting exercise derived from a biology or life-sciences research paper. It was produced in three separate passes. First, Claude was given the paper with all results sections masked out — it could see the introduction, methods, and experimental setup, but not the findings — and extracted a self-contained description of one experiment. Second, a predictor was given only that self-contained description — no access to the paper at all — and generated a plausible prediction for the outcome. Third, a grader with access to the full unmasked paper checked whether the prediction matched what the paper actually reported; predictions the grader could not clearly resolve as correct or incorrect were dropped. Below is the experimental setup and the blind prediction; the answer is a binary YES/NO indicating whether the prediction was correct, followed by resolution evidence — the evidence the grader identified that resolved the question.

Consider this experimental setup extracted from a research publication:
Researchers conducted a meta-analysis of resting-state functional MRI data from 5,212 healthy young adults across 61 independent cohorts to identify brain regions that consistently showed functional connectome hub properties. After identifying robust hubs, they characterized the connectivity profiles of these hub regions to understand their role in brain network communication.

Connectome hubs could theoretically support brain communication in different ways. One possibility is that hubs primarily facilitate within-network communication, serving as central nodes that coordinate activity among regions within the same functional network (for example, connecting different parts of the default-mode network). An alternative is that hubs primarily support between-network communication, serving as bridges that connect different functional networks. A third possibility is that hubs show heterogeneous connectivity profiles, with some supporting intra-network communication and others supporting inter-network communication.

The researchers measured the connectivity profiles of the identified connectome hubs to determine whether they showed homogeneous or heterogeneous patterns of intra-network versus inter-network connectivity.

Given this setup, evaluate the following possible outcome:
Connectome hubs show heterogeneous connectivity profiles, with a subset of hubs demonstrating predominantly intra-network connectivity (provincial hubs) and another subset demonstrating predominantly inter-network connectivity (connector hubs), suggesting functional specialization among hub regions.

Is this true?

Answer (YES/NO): YES